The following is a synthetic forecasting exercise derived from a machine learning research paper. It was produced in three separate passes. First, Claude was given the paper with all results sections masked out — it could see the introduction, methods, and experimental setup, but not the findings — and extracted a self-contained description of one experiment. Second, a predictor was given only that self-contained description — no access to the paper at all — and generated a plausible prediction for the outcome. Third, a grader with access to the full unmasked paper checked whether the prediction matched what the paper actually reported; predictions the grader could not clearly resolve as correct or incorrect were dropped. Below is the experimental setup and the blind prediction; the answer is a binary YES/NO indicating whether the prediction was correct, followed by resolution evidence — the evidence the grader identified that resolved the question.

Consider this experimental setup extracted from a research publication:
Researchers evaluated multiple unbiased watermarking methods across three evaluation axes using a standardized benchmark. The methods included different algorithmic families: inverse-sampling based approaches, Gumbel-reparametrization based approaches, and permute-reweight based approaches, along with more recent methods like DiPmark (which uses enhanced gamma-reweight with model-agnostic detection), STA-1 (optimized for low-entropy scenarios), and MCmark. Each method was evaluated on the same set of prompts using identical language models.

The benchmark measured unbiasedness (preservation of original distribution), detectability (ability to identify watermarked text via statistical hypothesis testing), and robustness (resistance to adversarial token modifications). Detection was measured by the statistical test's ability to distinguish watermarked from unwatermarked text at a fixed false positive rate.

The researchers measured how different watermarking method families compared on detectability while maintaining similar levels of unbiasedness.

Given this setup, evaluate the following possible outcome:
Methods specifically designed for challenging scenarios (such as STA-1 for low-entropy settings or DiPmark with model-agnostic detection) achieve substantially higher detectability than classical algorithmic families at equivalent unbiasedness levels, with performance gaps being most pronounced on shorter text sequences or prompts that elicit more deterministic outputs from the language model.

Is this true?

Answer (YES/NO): NO